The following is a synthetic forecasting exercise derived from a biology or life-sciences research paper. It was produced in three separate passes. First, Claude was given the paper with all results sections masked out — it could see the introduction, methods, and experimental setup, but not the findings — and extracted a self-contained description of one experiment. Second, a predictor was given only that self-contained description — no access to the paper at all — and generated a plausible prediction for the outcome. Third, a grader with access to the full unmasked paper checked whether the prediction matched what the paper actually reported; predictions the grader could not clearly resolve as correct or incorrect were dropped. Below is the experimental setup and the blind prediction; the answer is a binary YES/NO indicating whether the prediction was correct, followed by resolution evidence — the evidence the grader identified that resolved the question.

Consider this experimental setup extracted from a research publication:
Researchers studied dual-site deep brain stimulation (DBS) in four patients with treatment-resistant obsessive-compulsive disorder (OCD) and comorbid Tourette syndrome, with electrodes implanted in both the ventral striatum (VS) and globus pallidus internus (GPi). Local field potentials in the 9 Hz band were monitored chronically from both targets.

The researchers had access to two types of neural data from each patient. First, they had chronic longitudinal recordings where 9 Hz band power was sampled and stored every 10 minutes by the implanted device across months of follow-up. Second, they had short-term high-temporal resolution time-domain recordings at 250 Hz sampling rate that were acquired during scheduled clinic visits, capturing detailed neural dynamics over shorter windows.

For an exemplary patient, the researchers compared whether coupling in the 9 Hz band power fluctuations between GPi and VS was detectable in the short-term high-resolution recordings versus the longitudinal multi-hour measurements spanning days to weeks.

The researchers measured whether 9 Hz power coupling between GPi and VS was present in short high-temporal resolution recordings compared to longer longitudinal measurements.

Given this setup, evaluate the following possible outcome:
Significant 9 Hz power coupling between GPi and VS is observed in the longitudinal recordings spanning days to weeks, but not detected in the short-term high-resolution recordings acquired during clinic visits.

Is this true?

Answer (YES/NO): YES